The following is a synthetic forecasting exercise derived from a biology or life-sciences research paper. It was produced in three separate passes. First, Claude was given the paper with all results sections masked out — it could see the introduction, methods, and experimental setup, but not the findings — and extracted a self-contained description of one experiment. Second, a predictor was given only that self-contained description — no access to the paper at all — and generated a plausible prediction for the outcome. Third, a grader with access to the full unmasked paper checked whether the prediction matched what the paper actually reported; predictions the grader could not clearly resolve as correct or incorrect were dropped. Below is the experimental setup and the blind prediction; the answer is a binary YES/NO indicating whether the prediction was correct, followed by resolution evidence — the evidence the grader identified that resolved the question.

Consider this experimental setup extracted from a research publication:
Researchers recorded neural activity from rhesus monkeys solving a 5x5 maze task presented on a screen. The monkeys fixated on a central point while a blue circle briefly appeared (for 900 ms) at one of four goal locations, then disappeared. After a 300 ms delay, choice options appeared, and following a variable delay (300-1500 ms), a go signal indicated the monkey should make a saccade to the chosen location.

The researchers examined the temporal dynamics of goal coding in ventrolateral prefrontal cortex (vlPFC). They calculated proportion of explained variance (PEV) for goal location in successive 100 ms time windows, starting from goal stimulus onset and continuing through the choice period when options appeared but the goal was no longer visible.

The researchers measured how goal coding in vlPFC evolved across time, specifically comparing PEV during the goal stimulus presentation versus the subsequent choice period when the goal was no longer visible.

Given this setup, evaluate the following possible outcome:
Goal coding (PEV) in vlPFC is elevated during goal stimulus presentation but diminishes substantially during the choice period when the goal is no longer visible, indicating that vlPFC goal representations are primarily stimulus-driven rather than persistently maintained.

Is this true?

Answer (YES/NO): YES